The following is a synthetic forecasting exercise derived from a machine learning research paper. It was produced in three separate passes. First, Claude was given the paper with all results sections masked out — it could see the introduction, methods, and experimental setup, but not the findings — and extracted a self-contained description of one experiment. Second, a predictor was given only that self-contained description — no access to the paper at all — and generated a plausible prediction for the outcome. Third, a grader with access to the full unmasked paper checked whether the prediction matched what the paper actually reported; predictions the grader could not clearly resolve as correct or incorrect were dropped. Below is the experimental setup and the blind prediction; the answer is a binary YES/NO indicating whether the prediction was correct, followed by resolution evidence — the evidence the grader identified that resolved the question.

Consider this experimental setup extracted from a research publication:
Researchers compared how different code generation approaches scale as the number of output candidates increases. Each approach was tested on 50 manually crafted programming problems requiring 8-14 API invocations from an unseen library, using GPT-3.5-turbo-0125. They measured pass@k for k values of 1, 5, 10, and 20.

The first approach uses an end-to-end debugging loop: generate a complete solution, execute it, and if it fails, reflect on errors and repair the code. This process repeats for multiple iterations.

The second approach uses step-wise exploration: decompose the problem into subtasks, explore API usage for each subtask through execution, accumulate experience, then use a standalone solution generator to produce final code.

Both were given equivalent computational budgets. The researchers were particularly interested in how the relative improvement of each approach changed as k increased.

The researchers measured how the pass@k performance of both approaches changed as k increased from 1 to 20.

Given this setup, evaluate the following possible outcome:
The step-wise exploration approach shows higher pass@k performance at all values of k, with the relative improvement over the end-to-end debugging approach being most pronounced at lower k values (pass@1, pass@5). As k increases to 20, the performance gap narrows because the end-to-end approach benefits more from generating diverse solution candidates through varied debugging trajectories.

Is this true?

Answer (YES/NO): NO